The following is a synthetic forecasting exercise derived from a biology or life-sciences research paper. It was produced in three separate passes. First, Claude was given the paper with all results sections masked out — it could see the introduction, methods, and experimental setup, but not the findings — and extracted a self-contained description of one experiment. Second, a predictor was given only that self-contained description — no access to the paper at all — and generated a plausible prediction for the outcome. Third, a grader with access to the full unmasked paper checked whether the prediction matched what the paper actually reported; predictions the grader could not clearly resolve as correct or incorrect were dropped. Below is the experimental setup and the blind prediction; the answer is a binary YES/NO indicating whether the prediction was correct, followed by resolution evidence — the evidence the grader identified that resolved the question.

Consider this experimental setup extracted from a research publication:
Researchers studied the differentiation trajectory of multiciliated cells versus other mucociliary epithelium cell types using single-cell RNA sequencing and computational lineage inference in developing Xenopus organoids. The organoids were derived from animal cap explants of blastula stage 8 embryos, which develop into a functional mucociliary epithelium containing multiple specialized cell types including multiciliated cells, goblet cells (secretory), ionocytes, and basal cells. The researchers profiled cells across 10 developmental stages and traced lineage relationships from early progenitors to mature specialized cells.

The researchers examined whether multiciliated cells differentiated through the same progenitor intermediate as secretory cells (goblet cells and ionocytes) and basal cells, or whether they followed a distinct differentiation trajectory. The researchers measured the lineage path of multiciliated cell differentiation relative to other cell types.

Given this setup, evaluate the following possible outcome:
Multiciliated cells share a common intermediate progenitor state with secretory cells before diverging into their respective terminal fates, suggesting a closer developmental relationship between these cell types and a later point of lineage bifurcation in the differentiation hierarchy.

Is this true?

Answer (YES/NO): NO